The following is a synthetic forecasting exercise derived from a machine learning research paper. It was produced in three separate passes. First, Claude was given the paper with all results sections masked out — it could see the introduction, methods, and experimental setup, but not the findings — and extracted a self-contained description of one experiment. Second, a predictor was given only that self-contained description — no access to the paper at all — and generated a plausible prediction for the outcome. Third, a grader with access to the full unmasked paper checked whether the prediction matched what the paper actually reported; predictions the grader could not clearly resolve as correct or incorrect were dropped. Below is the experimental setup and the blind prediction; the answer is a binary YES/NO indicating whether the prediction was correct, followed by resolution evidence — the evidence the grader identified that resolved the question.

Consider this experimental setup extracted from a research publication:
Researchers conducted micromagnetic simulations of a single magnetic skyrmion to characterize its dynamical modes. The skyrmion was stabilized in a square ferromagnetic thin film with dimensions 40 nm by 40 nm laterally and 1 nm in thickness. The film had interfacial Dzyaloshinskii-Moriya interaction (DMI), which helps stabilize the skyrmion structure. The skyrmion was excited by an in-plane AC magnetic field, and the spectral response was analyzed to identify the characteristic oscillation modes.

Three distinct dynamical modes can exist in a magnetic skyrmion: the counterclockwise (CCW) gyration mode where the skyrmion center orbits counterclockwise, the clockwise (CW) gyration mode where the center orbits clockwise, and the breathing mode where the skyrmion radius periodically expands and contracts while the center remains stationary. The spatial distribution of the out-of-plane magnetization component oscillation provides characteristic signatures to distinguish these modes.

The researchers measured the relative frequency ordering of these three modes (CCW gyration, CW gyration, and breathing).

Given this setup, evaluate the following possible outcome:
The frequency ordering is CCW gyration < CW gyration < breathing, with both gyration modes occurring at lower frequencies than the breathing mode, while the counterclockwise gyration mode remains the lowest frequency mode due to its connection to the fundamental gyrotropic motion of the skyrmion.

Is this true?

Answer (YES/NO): NO